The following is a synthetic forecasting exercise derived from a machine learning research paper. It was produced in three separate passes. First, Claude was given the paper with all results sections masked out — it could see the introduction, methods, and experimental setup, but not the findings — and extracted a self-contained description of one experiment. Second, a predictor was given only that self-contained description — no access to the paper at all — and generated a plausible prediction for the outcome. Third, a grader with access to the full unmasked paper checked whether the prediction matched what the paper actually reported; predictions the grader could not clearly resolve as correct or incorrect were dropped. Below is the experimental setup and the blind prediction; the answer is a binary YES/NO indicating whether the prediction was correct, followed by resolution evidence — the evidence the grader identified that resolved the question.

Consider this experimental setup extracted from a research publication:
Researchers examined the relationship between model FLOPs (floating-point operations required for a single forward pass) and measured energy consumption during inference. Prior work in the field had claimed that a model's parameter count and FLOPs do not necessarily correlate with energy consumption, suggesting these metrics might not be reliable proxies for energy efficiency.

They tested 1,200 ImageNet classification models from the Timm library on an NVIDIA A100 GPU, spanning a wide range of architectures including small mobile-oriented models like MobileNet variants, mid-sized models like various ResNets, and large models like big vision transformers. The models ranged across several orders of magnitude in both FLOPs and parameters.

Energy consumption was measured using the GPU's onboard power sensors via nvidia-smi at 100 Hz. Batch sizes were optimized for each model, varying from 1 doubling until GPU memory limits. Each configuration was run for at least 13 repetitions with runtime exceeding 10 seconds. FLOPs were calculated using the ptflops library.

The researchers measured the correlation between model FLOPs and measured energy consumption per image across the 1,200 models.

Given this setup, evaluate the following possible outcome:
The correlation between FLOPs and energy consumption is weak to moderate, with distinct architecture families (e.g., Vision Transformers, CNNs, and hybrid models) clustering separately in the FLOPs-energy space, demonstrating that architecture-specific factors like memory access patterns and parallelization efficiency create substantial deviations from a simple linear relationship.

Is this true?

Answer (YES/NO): NO